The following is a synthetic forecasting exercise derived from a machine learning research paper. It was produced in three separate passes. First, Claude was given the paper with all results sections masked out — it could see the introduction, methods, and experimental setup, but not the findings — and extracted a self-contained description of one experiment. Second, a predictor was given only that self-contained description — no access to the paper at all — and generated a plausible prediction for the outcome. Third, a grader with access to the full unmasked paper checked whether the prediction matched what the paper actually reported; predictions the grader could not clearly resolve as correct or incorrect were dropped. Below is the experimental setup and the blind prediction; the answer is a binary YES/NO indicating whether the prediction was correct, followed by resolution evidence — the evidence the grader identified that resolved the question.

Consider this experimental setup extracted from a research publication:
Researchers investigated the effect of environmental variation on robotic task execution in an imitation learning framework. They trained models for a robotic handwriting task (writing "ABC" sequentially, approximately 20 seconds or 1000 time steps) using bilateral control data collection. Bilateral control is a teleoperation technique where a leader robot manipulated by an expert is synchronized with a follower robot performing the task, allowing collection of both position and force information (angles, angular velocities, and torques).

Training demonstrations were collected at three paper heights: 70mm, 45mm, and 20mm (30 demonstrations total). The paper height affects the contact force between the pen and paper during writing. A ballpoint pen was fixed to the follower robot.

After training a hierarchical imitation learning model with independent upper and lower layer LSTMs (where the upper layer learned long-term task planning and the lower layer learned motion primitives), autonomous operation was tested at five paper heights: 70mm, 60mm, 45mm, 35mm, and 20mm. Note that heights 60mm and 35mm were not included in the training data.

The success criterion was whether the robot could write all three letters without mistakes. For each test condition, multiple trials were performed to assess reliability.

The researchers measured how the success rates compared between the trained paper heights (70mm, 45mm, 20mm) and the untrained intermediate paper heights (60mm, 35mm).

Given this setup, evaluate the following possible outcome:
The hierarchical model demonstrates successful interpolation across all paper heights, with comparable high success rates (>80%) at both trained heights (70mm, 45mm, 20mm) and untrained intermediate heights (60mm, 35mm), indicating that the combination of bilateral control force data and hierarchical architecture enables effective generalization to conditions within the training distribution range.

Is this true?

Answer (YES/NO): YES